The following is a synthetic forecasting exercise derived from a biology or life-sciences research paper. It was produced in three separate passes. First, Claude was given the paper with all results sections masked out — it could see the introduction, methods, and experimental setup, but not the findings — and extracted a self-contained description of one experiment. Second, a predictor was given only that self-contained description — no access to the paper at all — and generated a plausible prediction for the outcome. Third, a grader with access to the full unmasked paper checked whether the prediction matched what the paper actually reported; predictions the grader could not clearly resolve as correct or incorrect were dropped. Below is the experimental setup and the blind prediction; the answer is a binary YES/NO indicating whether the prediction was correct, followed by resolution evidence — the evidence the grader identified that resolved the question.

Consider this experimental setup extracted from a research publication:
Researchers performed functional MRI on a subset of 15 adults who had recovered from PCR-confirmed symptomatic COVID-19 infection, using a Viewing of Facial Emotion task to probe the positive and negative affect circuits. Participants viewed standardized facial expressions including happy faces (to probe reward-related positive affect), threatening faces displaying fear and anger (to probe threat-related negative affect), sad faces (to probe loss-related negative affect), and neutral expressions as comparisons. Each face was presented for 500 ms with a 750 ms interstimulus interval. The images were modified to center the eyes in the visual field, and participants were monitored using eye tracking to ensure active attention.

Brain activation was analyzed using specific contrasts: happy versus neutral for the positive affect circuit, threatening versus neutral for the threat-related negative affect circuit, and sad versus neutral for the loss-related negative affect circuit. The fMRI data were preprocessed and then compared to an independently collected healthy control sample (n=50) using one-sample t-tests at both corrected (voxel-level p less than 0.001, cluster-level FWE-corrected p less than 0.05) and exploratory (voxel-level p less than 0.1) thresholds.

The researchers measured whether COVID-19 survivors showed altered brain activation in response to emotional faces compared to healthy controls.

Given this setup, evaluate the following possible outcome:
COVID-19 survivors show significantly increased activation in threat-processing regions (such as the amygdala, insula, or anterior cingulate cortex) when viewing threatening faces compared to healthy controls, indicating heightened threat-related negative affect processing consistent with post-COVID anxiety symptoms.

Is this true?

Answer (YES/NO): NO